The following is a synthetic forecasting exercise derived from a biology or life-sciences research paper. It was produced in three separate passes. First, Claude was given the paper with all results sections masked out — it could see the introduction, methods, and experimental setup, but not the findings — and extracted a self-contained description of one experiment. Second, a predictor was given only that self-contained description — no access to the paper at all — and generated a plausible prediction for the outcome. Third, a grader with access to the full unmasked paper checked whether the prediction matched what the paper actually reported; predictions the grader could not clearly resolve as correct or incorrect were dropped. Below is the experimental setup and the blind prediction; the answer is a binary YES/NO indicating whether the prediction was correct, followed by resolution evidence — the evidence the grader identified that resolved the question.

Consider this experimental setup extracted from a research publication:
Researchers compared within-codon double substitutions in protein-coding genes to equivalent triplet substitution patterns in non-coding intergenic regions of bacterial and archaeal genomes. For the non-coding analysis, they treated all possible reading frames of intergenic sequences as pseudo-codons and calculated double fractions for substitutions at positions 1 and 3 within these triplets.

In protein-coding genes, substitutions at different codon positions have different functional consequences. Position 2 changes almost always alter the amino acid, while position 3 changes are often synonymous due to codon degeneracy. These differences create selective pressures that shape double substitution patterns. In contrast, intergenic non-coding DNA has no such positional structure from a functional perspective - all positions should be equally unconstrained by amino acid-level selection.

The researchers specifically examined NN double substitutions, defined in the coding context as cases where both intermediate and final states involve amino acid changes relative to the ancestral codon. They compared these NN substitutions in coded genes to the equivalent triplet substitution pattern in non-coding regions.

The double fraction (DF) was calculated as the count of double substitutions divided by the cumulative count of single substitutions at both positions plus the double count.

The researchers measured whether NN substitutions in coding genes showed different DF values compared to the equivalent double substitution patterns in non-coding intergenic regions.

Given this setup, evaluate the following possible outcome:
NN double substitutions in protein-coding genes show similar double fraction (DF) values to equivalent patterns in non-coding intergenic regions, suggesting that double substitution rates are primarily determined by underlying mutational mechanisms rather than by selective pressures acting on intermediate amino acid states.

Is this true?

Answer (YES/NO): NO